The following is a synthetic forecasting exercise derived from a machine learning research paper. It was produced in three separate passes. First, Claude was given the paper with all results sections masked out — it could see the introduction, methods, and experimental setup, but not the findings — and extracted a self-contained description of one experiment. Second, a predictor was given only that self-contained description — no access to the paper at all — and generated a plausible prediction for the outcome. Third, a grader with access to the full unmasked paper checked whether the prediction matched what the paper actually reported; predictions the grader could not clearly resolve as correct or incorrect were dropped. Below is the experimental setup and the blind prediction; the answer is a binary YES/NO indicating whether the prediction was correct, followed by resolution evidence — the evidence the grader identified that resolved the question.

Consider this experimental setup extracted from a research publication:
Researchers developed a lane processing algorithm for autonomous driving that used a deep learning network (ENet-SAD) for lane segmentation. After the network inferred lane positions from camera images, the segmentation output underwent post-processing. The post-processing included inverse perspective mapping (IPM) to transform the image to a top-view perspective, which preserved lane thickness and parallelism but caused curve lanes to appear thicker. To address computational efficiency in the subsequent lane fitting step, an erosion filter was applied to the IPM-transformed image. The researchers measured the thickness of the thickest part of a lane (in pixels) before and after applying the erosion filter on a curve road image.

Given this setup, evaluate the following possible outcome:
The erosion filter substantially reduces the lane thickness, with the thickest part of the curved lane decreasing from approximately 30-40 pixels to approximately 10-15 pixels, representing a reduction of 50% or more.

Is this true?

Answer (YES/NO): NO